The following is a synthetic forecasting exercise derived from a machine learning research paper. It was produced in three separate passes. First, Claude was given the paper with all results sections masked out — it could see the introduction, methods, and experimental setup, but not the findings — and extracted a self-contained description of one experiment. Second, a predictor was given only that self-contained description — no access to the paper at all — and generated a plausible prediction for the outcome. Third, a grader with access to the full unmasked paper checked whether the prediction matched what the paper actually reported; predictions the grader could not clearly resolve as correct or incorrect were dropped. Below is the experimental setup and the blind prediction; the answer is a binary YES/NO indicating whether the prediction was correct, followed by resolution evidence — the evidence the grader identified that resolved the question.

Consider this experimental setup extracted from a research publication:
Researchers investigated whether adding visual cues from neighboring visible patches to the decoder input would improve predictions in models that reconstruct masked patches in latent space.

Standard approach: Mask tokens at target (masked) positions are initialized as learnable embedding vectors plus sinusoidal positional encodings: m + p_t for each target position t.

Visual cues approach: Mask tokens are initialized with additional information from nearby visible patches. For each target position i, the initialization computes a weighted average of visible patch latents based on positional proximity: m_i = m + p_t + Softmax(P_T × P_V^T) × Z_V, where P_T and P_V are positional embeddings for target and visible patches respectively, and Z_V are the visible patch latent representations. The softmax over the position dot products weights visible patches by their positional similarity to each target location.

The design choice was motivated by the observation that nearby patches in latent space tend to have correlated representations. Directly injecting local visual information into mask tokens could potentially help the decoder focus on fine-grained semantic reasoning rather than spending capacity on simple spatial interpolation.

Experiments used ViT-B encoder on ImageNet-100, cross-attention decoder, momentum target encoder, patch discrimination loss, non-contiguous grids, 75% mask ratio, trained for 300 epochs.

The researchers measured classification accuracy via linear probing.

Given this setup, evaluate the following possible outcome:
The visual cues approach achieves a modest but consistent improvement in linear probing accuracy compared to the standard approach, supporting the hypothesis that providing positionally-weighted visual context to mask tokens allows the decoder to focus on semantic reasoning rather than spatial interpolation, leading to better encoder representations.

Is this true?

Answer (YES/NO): YES